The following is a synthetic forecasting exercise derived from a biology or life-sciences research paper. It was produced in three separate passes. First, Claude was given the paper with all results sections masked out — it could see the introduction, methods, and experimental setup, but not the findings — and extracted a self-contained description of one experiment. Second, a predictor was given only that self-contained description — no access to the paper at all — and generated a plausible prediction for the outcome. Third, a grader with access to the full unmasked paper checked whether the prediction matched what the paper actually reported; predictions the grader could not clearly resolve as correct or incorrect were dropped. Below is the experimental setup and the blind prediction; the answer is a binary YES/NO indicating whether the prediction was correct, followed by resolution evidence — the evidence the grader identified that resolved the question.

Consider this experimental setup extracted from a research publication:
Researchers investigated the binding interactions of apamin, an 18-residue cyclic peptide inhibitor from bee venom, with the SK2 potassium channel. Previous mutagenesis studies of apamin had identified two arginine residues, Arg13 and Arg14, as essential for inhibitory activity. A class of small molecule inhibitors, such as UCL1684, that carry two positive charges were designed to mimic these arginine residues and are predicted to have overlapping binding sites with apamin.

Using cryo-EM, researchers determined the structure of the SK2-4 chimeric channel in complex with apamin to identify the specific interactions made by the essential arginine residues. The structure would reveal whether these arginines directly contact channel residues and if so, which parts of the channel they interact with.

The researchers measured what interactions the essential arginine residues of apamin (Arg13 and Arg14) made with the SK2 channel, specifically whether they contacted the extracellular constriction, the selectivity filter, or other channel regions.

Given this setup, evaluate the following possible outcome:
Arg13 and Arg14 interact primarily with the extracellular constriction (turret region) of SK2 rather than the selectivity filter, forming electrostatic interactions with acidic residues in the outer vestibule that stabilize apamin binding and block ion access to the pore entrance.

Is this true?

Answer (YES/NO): NO